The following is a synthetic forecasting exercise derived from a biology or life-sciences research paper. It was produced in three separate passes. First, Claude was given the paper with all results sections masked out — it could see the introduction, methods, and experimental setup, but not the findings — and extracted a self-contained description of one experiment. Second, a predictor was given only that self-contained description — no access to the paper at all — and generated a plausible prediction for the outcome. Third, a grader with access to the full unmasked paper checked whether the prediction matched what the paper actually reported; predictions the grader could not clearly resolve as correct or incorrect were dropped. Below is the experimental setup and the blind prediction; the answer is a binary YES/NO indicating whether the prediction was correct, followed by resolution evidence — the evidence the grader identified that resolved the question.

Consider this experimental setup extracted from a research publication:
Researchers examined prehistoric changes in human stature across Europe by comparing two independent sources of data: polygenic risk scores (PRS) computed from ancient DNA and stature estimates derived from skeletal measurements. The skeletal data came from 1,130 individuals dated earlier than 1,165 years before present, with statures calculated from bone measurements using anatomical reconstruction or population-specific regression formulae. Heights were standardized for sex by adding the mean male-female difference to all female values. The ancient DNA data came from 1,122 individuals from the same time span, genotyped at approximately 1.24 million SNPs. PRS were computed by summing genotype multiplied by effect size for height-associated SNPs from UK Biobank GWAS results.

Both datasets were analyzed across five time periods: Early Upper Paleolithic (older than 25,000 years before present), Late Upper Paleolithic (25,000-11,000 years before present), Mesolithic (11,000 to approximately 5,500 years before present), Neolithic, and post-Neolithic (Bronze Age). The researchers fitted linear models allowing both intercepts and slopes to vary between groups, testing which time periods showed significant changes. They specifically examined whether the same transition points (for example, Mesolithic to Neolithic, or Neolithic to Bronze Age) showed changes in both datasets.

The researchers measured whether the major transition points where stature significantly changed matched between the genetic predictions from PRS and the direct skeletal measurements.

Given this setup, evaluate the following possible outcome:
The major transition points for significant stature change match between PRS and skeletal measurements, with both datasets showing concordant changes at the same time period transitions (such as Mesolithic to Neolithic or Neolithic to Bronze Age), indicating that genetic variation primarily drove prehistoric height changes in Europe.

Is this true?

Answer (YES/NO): NO